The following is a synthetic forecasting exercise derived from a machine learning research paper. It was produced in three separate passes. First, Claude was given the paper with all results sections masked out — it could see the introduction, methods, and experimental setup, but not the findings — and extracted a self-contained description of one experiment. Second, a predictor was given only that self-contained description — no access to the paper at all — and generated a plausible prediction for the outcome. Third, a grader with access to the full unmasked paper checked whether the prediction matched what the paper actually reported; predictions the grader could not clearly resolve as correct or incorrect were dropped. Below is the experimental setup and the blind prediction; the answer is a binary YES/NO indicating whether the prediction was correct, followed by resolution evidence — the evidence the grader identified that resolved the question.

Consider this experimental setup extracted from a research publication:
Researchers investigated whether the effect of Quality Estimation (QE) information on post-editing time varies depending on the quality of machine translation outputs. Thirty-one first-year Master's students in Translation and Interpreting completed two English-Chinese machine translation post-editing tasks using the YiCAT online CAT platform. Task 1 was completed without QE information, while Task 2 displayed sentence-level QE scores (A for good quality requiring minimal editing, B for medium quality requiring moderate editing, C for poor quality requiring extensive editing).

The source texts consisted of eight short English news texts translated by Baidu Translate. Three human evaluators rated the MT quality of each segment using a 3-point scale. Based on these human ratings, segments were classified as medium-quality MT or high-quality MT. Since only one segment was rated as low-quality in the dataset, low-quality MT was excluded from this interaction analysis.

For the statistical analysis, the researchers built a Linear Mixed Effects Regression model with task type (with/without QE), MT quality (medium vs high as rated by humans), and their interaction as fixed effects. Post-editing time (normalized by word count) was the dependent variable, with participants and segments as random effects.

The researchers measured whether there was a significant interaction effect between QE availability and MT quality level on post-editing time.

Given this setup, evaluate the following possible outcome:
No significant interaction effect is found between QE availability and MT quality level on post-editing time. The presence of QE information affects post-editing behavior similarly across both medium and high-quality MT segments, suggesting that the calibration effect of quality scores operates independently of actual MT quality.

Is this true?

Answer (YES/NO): YES